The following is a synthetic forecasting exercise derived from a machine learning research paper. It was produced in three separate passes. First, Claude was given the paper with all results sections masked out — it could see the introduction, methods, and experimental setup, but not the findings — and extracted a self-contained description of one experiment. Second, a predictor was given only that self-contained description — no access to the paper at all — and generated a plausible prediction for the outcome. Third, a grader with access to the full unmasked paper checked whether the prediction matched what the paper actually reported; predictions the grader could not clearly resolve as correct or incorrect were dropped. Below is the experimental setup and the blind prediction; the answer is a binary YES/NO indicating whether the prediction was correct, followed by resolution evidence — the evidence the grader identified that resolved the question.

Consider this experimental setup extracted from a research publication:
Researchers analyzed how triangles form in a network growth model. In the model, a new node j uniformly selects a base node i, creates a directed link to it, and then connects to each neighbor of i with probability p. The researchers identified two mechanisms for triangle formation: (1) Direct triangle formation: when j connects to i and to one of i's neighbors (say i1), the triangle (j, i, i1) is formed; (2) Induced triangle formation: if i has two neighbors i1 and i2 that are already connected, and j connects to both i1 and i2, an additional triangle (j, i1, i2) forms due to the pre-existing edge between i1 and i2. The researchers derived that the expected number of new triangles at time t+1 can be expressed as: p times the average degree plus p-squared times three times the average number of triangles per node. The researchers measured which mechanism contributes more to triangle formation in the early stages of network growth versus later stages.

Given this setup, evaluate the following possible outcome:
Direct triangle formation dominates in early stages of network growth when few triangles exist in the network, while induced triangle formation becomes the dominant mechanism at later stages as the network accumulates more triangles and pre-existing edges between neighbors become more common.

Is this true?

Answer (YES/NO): NO